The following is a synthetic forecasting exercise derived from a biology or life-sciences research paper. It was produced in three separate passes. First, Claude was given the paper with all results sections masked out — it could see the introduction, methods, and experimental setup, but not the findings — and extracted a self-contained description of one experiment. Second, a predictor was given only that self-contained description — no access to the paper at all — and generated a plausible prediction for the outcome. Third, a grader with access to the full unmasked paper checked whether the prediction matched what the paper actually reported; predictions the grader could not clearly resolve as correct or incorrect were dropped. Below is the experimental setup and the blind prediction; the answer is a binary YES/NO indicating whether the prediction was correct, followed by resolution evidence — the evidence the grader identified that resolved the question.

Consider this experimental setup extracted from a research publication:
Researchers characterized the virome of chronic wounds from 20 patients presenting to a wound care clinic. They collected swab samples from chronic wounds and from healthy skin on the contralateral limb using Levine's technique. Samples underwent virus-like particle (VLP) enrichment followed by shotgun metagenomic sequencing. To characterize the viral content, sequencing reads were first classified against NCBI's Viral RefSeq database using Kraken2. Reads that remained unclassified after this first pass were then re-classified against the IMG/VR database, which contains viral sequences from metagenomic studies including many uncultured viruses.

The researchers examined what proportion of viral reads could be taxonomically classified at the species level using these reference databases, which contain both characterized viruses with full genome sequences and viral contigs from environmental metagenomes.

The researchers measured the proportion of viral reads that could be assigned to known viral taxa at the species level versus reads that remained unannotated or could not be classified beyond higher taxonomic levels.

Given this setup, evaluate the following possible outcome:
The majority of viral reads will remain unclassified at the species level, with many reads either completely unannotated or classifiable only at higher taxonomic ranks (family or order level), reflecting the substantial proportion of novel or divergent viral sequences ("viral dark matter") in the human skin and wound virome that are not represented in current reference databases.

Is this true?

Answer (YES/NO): NO